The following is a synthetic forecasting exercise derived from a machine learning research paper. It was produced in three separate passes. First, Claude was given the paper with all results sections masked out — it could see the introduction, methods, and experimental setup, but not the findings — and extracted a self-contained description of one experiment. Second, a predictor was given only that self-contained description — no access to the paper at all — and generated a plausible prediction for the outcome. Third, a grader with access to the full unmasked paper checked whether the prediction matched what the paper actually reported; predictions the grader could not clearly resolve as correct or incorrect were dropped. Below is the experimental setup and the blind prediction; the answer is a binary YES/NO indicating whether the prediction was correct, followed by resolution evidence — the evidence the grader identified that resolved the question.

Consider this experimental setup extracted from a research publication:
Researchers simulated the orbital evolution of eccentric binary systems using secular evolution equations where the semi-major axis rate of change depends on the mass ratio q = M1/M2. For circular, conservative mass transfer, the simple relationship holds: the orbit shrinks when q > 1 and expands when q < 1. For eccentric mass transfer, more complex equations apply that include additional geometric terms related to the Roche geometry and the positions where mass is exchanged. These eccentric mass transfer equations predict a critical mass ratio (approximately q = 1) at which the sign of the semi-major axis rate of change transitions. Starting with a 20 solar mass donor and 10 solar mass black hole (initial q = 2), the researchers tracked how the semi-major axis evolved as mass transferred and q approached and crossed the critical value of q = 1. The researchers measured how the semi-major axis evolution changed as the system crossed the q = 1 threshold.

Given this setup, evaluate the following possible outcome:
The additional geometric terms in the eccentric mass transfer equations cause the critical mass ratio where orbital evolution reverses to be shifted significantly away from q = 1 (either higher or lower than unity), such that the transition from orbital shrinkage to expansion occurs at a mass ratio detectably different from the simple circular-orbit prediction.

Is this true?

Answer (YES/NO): NO